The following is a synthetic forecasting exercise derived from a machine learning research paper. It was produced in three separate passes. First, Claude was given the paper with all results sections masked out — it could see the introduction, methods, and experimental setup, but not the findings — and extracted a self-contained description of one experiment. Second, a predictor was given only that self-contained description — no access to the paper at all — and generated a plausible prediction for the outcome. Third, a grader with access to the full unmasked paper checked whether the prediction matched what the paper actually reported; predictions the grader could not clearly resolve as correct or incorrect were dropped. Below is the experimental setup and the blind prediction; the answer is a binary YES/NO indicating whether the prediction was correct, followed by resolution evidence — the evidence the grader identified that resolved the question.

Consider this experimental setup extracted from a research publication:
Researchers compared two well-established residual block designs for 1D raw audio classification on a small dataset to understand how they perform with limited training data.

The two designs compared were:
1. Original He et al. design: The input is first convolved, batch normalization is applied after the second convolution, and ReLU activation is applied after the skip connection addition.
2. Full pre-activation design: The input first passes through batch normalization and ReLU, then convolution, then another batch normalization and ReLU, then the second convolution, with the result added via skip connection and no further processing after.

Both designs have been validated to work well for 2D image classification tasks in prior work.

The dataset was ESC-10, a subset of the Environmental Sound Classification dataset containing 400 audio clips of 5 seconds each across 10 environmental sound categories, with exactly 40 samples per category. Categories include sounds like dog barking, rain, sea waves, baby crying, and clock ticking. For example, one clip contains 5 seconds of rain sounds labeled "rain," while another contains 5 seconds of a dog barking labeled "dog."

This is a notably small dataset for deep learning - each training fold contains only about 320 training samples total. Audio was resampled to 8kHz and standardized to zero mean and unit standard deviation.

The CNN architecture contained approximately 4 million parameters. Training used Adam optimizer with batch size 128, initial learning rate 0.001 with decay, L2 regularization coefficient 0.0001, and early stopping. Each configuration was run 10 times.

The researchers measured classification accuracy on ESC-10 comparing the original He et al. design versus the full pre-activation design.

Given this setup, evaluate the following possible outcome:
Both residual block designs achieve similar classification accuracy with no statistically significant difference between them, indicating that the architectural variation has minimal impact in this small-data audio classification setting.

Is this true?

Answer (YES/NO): NO